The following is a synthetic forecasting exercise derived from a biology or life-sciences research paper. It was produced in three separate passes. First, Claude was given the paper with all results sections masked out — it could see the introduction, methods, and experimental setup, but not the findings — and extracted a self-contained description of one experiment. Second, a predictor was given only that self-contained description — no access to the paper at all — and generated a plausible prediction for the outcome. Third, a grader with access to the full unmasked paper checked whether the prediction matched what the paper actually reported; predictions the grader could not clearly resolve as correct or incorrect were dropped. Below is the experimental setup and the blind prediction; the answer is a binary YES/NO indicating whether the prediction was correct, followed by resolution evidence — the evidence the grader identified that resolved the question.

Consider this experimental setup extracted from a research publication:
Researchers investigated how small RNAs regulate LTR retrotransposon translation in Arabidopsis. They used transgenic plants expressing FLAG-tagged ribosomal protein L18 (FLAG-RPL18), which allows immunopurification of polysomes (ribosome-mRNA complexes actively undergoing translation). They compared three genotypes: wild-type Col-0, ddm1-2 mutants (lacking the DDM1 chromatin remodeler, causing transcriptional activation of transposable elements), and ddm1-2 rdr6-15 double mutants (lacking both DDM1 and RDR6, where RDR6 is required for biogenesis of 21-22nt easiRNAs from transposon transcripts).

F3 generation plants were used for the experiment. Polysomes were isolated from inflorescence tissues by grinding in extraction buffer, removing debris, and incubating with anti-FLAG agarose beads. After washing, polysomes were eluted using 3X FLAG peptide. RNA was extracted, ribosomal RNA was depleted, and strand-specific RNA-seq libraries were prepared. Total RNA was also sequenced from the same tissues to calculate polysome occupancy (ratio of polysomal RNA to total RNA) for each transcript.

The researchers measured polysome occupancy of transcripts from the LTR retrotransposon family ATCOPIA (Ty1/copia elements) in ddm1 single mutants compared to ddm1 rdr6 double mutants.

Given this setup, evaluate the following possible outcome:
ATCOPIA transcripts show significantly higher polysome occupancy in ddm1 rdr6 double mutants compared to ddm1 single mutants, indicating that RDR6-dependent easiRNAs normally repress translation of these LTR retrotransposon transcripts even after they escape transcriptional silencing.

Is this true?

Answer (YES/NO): NO